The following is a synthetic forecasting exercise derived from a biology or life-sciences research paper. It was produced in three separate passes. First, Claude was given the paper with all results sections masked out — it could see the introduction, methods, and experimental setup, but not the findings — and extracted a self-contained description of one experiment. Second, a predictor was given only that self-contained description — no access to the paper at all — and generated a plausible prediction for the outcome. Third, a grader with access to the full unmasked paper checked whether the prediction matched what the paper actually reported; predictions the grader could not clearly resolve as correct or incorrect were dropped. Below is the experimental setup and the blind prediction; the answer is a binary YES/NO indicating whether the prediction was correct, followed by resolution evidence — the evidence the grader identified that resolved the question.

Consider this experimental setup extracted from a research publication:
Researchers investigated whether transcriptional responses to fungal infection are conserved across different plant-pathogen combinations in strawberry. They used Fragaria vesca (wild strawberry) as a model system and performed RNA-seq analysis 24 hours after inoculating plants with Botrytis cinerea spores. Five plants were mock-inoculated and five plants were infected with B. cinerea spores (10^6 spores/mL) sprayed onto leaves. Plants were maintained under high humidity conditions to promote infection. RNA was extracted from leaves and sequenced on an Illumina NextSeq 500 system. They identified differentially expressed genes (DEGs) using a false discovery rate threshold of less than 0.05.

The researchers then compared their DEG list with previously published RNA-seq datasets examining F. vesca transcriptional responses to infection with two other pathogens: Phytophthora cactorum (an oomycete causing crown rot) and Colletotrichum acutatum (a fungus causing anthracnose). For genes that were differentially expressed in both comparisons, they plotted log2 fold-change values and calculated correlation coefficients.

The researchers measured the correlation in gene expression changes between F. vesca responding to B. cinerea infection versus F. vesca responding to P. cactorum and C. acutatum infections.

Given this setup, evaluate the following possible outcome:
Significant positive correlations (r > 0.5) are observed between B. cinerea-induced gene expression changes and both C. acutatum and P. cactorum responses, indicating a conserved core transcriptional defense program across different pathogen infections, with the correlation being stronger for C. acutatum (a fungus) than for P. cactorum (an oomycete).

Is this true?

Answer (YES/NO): NO